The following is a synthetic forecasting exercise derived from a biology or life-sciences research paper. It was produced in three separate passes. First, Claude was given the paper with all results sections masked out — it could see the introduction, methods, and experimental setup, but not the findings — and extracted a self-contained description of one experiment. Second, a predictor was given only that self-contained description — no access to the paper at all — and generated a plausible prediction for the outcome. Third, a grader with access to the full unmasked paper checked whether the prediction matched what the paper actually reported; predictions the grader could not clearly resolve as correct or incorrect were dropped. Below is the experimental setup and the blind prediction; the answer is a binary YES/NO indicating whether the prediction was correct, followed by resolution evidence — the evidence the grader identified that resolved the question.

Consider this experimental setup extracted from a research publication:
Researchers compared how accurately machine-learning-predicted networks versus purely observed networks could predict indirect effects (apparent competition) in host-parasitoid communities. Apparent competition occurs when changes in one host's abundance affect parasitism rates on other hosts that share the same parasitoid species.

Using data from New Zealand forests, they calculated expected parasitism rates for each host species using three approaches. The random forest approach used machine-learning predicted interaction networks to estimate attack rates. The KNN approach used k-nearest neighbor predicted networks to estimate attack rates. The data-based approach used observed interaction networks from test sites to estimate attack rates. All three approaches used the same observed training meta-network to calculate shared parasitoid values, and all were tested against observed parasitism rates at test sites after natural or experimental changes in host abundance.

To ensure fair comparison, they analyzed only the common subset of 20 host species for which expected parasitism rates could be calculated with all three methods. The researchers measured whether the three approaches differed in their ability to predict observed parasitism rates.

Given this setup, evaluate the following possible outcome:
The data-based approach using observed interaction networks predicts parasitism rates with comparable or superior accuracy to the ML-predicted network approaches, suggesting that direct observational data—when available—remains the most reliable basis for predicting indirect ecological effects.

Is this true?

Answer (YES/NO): NO